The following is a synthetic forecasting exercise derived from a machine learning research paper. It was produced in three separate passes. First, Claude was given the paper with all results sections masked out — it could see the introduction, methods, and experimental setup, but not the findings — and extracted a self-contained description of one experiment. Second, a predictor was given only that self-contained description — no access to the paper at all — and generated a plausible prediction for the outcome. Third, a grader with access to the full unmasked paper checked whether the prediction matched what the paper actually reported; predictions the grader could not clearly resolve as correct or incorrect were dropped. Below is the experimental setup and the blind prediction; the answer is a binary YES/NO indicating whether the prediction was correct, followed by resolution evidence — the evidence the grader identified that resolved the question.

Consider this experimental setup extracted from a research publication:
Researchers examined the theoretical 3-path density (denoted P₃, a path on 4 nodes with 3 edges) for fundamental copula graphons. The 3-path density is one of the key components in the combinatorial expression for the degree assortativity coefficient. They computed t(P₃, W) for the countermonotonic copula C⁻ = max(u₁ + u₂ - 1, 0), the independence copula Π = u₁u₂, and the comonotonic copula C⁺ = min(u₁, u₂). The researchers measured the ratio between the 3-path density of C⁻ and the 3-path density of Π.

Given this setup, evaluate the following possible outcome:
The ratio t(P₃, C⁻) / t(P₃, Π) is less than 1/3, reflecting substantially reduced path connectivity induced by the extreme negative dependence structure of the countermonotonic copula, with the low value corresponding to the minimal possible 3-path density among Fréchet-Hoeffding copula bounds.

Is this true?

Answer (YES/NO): YES